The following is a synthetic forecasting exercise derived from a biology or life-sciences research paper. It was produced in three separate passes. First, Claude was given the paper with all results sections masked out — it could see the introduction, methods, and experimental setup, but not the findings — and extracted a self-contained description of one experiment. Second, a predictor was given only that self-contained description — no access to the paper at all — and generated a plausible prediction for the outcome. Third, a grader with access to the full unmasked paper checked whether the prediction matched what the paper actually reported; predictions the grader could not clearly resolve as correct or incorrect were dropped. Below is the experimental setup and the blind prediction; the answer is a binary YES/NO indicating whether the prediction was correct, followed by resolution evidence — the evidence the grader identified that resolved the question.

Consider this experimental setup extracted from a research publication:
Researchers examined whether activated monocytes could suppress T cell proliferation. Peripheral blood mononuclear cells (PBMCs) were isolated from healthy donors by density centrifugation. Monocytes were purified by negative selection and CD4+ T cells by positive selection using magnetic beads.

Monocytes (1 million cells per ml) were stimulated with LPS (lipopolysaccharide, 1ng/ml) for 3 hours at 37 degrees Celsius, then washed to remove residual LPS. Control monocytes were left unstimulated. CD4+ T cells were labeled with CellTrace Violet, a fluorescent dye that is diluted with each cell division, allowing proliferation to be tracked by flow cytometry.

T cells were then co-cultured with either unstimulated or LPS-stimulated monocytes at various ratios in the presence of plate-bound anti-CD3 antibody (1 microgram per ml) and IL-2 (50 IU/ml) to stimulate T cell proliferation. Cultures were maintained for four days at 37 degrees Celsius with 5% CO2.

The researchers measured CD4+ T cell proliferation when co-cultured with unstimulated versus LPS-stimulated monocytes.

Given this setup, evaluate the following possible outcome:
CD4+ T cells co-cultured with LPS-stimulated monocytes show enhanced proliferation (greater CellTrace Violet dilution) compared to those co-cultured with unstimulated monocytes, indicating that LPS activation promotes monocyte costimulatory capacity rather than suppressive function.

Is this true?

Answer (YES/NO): NO